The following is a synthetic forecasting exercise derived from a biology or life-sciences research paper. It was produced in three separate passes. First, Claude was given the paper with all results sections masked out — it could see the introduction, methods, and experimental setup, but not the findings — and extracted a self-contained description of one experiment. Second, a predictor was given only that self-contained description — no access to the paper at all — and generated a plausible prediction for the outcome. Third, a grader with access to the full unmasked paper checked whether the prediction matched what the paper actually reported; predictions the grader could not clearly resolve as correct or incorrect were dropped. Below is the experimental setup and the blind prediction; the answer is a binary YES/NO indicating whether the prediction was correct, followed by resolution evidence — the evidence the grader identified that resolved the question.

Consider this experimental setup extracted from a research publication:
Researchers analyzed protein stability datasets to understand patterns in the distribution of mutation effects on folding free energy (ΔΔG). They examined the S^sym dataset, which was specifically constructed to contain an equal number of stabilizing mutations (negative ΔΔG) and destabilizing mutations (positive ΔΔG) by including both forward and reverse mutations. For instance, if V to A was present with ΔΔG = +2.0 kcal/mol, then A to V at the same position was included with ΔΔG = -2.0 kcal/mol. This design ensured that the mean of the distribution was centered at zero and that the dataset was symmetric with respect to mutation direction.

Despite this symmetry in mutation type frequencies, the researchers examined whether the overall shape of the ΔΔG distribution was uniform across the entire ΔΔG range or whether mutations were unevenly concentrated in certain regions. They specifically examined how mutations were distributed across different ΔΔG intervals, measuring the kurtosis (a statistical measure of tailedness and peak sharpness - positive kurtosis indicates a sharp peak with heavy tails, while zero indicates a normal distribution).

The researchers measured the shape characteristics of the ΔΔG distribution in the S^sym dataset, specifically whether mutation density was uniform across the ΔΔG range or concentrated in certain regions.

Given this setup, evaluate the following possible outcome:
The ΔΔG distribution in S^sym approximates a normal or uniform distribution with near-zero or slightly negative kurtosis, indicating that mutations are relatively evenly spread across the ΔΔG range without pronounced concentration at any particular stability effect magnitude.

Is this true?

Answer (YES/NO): NO